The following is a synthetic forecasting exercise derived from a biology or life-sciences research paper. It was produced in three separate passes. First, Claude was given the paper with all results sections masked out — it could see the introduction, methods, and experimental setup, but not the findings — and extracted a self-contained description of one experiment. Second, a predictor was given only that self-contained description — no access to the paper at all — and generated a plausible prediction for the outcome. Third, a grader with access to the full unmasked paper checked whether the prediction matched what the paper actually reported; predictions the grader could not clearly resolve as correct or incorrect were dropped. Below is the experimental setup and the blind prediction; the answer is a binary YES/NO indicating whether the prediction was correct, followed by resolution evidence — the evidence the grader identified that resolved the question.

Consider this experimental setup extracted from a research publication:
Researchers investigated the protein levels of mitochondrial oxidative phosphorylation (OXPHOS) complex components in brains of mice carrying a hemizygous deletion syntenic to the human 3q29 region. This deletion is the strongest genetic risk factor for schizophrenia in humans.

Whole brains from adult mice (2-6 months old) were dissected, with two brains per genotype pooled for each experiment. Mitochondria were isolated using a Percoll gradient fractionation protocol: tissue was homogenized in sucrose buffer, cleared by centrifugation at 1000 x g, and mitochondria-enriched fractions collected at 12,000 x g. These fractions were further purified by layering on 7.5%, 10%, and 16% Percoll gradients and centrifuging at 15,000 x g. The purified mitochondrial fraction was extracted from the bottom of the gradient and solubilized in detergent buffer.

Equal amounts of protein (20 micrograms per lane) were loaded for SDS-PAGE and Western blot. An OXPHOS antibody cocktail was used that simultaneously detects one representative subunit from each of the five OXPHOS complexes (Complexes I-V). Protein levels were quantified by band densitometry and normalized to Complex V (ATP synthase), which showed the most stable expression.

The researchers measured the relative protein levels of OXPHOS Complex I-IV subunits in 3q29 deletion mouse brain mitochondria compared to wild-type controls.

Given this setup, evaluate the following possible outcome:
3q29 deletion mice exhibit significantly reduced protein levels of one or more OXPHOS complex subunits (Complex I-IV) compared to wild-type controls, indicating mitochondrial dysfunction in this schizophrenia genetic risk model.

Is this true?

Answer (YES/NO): YES